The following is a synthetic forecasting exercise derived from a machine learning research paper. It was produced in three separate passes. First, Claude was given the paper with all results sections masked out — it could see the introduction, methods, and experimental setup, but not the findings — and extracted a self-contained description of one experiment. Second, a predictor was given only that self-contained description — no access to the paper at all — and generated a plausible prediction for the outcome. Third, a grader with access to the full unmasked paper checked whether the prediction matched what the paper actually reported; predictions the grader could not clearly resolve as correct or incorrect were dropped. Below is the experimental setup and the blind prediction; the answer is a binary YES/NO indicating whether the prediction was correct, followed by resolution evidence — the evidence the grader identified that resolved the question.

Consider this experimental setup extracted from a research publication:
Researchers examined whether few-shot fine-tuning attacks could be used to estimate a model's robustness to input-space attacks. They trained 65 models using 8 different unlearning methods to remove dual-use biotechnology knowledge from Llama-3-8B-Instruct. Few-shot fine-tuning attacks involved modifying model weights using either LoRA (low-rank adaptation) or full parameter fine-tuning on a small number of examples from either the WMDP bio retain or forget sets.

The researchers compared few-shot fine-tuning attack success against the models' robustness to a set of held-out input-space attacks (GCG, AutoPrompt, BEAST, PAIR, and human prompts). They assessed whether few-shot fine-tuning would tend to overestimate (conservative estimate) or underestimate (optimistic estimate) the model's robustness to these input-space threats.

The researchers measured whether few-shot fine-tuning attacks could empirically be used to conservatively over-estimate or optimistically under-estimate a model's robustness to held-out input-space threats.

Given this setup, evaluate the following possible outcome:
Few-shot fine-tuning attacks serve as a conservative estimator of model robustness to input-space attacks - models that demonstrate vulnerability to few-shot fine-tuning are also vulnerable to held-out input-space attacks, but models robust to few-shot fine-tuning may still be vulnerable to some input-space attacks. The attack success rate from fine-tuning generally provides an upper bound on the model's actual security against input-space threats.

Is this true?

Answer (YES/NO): NO